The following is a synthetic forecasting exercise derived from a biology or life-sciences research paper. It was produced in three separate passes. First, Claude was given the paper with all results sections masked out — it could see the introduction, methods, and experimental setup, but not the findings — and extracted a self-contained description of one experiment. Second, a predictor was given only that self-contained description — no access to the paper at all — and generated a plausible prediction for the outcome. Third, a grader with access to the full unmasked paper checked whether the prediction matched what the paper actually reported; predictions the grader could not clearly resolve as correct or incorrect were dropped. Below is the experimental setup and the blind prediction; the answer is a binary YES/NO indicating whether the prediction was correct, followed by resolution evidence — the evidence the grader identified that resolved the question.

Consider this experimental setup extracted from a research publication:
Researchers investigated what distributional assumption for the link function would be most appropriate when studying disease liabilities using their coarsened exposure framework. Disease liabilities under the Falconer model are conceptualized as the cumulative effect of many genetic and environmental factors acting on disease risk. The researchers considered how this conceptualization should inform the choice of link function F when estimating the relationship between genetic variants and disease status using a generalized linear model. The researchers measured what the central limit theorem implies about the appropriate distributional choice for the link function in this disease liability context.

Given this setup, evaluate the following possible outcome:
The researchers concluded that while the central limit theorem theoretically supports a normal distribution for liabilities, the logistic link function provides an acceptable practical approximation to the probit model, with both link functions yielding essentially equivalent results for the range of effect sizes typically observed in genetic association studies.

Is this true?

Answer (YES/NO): NO